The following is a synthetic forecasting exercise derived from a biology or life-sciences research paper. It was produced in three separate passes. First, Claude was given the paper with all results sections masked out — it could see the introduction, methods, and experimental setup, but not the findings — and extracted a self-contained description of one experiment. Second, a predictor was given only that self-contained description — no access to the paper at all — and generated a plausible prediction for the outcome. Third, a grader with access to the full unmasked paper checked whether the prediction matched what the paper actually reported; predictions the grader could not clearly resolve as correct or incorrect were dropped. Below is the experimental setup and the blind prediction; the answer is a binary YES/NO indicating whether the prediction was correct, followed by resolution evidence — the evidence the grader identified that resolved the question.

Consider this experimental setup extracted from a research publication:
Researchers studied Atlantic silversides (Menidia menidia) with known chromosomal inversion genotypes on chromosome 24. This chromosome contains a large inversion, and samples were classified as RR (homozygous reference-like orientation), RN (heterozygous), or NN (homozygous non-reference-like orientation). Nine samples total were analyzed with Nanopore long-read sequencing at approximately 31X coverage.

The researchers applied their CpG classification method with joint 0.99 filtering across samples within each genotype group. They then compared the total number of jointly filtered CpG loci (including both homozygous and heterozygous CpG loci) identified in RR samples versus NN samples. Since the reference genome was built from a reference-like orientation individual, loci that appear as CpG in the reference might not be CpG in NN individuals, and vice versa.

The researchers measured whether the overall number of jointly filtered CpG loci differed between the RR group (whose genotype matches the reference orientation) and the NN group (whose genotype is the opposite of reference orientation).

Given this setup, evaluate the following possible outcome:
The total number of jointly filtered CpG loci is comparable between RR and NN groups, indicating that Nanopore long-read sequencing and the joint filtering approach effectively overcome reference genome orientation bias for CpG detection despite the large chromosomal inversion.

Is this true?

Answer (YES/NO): YES